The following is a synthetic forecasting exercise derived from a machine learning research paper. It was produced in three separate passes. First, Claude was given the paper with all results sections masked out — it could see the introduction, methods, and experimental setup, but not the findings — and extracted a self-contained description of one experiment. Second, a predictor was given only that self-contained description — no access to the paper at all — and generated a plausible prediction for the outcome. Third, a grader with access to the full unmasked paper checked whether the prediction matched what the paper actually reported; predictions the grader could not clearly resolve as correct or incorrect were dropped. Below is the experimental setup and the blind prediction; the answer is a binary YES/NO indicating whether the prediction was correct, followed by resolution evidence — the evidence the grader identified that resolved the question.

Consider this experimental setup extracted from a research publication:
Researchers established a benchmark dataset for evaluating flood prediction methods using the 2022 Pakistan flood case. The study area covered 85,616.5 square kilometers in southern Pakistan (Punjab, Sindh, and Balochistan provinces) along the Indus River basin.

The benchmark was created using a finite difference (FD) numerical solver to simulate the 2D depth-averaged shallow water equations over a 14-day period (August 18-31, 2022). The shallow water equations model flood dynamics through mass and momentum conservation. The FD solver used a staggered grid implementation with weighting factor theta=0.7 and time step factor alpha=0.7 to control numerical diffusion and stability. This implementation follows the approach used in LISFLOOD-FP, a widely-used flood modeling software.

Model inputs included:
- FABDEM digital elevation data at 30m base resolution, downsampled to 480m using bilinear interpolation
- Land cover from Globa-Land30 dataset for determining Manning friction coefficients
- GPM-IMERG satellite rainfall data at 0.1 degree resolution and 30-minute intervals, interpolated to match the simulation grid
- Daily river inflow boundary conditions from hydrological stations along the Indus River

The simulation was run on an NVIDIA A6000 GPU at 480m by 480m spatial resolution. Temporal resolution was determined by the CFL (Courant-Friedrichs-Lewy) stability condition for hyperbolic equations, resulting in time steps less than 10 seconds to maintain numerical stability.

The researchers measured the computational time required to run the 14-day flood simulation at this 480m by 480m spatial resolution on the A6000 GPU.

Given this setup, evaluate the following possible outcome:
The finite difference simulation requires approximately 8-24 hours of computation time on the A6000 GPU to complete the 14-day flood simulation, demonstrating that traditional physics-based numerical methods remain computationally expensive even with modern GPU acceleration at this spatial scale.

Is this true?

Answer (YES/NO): NO